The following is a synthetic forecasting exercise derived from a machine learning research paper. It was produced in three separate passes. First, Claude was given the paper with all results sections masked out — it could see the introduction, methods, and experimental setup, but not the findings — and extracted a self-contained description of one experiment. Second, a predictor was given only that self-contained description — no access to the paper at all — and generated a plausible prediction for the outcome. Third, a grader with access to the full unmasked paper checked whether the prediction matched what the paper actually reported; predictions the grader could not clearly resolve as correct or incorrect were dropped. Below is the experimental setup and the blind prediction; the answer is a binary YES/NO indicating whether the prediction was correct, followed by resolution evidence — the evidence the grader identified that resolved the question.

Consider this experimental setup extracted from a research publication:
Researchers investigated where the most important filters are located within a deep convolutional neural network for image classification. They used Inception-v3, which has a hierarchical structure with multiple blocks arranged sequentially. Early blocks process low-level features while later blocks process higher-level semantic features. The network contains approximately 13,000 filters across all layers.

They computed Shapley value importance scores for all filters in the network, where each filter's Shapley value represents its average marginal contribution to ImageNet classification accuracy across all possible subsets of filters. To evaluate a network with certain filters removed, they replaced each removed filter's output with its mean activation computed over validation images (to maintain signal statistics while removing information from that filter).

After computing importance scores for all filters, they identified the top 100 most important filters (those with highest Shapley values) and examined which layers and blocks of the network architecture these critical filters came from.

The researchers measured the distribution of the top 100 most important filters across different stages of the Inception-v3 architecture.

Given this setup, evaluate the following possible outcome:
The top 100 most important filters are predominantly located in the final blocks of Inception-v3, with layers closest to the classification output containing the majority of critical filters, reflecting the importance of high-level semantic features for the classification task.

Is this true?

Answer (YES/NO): NO